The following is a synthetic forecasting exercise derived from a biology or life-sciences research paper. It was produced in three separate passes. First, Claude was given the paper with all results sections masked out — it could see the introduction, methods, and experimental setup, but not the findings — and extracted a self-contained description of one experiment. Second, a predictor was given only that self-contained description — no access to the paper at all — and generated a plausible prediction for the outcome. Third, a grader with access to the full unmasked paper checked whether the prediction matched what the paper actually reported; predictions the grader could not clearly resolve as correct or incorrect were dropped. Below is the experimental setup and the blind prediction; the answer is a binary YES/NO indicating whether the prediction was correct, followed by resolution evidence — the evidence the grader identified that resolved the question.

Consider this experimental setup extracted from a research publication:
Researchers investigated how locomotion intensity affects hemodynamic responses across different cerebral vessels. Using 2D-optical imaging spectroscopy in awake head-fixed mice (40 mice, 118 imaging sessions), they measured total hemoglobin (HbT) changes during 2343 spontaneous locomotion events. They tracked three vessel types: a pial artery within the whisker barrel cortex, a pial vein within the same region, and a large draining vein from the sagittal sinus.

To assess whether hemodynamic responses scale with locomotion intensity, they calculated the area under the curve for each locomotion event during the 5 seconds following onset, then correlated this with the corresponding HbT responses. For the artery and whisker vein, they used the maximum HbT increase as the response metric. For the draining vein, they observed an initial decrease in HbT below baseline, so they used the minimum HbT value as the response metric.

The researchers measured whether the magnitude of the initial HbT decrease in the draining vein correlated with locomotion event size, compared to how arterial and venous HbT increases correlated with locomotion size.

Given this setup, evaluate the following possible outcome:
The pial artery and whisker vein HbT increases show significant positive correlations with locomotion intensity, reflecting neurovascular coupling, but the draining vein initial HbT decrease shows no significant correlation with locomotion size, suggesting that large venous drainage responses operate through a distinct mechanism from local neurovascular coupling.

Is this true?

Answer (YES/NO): YES